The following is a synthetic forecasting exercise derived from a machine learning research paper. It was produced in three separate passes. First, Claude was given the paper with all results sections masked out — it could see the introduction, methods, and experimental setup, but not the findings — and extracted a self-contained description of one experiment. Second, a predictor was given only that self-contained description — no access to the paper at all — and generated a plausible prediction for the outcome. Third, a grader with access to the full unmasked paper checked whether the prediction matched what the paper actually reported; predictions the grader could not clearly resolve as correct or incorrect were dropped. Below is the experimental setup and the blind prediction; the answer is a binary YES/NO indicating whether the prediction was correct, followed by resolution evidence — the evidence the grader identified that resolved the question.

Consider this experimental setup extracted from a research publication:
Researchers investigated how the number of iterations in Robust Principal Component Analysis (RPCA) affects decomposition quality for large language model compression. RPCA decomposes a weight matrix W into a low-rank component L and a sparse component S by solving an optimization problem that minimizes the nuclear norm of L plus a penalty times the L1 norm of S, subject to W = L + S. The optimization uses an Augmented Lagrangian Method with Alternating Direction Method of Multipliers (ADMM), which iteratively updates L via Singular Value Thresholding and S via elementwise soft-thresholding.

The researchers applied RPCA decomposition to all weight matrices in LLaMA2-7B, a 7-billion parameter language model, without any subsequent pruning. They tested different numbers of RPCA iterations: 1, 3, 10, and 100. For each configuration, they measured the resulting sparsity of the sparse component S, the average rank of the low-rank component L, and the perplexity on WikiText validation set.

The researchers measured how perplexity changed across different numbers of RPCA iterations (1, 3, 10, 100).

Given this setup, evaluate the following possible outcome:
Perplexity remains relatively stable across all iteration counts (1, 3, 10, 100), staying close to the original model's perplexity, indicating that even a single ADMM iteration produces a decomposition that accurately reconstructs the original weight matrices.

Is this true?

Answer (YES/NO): NO